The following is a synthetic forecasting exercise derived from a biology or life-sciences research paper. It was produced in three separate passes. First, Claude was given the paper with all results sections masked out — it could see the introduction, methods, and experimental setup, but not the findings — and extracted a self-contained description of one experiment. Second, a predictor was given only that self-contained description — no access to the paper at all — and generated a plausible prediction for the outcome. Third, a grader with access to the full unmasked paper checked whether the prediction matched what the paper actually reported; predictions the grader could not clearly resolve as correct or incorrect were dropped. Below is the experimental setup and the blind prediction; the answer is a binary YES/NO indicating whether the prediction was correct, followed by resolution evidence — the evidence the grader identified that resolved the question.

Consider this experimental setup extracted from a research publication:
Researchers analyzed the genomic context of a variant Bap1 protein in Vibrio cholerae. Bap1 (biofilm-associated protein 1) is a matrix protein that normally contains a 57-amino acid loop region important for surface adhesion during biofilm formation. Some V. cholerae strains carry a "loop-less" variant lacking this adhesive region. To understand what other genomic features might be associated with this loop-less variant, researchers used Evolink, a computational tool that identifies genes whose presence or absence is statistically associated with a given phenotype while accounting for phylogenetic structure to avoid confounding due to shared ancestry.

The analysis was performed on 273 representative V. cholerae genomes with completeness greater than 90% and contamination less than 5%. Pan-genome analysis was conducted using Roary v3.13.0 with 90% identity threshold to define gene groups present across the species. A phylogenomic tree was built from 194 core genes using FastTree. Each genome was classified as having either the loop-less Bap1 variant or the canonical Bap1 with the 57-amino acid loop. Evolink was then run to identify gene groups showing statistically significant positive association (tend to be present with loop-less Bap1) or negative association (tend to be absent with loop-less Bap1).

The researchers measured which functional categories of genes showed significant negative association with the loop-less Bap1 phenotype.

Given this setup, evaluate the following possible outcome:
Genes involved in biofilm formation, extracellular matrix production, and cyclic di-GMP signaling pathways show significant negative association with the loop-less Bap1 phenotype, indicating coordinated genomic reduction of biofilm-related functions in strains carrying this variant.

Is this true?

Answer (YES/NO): NO